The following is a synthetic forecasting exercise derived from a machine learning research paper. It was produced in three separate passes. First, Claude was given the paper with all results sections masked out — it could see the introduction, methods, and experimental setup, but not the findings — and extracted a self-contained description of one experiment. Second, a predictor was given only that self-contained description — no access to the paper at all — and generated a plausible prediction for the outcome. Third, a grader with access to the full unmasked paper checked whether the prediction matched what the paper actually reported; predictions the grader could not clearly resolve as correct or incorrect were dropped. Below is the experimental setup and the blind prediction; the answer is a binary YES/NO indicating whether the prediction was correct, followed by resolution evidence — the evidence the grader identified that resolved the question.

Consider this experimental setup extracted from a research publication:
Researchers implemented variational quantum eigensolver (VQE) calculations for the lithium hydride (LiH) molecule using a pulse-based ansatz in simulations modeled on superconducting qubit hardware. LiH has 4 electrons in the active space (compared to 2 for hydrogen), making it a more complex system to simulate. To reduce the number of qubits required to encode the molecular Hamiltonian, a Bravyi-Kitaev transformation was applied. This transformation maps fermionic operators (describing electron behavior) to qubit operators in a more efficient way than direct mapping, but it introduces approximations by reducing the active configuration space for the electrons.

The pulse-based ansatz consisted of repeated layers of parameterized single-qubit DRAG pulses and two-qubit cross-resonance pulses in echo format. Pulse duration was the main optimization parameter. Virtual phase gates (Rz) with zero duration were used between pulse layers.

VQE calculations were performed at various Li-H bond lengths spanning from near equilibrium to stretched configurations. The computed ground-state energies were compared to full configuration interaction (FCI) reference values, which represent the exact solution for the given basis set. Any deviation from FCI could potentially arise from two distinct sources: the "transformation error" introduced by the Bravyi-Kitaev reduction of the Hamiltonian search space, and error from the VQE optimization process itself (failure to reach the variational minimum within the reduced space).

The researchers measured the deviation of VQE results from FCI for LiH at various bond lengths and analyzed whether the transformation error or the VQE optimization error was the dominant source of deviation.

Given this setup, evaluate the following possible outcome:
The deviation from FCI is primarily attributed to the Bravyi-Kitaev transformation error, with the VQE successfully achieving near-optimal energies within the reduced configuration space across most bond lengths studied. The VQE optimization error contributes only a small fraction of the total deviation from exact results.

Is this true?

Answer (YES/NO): NO